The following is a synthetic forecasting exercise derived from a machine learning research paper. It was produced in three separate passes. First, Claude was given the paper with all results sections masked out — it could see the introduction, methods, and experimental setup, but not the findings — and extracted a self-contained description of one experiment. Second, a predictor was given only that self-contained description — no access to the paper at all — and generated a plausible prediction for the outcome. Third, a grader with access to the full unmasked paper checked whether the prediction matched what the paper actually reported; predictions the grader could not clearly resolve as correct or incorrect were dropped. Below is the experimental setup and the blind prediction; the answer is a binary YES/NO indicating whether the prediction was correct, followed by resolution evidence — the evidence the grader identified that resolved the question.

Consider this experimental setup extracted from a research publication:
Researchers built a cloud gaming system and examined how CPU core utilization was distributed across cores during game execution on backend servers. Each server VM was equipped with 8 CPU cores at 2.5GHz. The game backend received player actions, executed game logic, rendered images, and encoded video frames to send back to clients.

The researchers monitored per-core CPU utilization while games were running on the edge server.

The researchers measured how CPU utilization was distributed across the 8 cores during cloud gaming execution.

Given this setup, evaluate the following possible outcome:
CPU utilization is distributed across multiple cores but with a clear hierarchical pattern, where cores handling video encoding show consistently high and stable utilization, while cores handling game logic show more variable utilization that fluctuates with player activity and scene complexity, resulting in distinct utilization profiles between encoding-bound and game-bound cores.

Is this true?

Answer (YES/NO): NO